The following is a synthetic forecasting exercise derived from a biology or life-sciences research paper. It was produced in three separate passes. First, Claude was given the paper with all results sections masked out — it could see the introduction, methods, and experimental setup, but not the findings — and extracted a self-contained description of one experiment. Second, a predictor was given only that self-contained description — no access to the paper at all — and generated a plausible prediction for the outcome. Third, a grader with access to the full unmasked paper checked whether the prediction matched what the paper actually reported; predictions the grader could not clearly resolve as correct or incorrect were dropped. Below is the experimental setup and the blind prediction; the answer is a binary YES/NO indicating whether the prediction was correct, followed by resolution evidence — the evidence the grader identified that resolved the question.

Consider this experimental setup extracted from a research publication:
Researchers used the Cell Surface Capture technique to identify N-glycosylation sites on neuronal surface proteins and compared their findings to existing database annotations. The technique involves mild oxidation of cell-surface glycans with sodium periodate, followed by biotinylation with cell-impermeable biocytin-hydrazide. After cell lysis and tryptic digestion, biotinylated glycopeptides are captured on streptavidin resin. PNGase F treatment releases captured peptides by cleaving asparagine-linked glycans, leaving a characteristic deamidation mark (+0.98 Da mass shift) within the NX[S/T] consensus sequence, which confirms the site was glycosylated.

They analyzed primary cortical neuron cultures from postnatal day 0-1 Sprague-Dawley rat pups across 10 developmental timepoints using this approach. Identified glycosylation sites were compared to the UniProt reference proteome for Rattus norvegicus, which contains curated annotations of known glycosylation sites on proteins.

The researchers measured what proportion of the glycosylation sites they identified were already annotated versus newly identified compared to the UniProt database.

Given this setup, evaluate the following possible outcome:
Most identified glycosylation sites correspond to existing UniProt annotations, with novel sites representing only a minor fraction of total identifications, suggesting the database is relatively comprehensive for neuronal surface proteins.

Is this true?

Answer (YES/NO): NO